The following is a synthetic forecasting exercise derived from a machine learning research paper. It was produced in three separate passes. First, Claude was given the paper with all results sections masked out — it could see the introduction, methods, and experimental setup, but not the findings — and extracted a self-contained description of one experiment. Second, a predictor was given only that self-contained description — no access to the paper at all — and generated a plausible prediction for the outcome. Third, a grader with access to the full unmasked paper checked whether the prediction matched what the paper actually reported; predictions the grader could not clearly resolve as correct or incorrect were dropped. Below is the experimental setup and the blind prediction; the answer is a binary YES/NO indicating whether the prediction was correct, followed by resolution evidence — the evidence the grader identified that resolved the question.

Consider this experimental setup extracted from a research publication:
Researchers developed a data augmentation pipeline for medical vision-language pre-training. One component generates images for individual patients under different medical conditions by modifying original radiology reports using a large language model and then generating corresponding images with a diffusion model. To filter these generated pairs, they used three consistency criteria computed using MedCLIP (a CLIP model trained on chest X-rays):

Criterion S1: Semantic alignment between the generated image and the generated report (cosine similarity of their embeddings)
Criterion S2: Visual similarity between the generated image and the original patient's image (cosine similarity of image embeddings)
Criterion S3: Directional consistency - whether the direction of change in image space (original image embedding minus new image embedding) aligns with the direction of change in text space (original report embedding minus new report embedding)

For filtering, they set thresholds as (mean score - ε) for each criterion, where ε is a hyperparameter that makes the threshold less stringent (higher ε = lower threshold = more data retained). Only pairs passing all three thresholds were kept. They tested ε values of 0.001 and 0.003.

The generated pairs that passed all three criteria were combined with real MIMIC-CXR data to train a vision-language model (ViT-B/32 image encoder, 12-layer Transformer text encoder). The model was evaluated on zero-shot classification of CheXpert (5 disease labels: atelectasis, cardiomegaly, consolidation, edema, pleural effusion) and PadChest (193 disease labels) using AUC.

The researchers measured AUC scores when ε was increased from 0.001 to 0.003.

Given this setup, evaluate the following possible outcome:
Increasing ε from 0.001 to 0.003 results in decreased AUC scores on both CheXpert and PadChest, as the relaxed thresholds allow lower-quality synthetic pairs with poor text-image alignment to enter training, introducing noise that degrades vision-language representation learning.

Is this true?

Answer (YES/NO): NO